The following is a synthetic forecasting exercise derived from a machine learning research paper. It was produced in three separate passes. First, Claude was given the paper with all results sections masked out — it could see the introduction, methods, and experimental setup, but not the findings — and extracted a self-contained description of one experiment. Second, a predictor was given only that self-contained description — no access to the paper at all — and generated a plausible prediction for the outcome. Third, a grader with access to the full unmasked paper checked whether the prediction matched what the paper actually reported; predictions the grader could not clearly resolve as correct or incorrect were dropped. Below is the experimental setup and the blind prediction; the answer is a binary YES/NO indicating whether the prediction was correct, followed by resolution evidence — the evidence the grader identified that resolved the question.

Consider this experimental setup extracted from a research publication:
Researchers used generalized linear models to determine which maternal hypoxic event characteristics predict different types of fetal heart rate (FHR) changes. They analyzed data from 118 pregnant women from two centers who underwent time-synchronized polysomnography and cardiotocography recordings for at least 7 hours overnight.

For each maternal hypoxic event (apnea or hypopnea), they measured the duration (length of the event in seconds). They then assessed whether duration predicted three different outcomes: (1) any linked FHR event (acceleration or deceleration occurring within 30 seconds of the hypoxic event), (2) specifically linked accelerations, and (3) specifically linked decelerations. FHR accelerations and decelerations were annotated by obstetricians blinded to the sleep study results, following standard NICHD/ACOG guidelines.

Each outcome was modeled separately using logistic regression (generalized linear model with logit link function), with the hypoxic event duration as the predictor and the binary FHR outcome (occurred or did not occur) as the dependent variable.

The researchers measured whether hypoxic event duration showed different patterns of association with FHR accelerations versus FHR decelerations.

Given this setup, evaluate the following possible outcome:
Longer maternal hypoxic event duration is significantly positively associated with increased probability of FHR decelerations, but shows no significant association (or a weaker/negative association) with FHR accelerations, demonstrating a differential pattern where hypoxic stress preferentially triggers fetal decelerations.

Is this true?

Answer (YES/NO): NO